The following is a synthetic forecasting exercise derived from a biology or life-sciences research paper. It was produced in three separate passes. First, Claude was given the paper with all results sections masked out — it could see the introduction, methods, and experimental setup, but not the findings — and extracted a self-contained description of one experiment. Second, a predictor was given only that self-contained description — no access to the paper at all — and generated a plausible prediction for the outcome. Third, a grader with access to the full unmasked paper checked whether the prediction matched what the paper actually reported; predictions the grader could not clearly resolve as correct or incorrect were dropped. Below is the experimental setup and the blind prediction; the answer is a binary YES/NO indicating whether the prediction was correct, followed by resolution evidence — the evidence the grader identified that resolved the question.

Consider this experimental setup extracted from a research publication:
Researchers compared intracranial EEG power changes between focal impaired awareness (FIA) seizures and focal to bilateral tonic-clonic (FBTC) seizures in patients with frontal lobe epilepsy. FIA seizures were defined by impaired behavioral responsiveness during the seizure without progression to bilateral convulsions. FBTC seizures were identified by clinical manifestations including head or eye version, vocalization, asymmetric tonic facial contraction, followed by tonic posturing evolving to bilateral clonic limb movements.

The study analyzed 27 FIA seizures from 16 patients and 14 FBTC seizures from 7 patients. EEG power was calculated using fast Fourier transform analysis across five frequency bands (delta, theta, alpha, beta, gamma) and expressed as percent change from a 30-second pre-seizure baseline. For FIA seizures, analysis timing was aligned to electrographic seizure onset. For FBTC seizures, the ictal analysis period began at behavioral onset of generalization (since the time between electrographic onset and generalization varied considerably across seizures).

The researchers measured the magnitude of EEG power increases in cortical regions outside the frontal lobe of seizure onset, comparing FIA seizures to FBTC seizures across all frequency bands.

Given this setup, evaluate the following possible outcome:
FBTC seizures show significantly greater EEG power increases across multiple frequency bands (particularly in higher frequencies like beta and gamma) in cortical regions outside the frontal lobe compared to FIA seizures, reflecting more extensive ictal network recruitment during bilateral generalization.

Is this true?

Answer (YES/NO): YES